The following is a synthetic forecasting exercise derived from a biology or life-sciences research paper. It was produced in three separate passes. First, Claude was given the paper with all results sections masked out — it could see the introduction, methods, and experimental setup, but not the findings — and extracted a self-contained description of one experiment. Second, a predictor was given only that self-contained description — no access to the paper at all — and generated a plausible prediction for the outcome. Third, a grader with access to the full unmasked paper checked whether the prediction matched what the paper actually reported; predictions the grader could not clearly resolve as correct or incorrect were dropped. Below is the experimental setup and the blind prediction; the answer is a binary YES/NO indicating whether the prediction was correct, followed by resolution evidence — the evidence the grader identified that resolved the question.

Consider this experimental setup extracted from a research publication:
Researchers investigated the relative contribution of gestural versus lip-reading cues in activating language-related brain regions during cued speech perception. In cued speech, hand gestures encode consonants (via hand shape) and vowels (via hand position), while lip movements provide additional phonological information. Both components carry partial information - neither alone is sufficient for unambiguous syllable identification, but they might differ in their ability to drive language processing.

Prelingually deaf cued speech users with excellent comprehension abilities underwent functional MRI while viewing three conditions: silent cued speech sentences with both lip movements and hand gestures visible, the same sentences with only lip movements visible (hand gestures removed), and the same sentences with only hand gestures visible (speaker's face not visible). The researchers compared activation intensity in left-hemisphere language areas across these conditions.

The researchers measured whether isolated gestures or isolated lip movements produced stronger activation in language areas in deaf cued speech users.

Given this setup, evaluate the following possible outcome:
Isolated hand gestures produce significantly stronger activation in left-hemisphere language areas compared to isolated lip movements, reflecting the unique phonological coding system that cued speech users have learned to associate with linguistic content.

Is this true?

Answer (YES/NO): YES